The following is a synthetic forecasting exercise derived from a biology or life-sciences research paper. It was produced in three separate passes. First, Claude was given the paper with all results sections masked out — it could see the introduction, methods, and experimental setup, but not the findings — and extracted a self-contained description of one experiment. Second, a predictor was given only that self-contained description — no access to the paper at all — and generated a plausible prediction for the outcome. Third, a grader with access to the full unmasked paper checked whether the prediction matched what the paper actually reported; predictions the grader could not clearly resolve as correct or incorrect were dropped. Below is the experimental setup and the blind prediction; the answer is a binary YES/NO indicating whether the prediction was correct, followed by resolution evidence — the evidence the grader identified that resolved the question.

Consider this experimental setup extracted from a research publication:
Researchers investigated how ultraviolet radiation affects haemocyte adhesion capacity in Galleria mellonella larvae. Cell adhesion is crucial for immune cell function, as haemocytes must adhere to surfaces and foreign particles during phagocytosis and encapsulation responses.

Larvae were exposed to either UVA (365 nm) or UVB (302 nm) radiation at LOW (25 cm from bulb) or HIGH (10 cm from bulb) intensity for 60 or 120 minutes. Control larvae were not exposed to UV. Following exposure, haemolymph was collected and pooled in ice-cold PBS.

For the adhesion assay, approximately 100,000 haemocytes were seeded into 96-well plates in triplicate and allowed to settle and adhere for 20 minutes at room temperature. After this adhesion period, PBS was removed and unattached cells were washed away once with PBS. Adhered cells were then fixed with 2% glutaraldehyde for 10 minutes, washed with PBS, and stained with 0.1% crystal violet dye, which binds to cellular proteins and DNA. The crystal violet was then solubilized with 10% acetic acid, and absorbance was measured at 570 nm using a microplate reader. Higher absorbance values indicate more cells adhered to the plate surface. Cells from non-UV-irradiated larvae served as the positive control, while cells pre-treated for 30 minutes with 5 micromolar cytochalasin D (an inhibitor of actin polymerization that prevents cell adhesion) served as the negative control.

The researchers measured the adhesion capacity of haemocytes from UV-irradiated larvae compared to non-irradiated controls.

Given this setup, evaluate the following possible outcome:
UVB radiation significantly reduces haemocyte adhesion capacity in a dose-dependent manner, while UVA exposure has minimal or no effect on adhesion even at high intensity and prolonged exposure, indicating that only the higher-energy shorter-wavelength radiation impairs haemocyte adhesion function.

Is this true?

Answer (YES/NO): NO